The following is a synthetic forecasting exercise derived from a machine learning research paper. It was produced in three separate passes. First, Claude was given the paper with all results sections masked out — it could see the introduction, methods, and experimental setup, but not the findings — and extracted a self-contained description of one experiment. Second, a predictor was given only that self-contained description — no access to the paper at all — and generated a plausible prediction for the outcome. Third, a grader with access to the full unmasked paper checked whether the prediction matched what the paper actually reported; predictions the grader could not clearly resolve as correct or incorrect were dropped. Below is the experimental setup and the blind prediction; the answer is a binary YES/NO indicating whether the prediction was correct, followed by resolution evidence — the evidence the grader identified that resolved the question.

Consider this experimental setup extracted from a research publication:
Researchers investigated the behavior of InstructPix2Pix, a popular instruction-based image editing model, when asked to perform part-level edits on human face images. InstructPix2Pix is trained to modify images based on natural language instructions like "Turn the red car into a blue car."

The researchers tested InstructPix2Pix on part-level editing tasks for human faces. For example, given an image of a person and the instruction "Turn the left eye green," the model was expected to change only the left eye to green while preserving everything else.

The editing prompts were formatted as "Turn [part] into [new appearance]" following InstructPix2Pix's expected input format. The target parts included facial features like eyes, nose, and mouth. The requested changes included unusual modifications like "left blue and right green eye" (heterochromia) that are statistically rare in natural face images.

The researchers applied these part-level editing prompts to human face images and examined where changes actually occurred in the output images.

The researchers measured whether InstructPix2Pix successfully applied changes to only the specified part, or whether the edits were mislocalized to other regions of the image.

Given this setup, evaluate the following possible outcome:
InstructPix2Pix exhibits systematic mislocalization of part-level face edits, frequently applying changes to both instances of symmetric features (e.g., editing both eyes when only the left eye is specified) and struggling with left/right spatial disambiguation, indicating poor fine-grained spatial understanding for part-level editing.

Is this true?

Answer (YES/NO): NO